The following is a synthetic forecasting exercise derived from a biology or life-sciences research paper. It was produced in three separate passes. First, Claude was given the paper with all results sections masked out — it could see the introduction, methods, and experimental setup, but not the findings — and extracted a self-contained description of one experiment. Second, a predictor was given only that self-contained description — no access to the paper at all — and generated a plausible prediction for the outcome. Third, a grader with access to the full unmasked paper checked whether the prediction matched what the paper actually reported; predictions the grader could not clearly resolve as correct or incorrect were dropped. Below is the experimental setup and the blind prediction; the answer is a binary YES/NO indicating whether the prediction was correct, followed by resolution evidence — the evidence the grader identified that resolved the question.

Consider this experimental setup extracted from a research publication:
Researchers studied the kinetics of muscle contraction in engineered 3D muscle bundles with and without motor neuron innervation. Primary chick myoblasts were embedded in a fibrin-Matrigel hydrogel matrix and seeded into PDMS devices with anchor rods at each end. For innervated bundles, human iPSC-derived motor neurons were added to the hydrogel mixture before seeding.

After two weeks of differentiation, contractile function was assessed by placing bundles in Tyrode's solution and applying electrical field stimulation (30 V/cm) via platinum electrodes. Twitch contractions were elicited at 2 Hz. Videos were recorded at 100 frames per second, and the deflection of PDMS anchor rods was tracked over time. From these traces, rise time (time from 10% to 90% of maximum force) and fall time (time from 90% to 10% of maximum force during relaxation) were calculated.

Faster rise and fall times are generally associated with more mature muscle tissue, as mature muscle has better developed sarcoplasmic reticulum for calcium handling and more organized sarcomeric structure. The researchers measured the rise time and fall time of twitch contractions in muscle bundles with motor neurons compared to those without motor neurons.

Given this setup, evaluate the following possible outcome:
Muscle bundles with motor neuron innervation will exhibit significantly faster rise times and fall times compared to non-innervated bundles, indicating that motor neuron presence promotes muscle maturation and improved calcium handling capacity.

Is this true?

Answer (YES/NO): NO